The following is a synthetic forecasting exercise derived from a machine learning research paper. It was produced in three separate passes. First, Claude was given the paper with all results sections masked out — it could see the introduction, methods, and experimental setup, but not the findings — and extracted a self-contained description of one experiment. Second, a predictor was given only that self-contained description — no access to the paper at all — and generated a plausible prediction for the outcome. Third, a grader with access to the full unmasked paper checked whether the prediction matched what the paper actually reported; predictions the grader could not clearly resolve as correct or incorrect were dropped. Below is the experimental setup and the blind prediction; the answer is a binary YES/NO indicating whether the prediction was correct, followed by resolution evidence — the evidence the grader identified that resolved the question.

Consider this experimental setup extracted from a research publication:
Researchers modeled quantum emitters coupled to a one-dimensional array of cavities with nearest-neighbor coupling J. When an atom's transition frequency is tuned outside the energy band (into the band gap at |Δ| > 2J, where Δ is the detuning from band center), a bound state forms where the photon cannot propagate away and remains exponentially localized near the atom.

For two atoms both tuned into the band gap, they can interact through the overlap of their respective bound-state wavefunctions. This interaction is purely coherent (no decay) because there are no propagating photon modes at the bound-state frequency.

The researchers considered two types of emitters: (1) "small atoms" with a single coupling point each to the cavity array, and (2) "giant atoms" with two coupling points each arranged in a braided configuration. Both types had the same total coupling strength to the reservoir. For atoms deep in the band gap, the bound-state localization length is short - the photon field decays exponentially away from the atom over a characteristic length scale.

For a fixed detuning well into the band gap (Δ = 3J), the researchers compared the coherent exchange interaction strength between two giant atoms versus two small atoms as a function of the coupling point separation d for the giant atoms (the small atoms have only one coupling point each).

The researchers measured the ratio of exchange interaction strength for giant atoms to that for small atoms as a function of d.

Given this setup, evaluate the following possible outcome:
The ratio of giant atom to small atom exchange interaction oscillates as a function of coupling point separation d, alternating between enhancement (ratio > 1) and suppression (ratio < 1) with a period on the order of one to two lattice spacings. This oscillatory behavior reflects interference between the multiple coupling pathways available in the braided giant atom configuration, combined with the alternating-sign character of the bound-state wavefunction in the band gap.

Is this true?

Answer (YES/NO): NO